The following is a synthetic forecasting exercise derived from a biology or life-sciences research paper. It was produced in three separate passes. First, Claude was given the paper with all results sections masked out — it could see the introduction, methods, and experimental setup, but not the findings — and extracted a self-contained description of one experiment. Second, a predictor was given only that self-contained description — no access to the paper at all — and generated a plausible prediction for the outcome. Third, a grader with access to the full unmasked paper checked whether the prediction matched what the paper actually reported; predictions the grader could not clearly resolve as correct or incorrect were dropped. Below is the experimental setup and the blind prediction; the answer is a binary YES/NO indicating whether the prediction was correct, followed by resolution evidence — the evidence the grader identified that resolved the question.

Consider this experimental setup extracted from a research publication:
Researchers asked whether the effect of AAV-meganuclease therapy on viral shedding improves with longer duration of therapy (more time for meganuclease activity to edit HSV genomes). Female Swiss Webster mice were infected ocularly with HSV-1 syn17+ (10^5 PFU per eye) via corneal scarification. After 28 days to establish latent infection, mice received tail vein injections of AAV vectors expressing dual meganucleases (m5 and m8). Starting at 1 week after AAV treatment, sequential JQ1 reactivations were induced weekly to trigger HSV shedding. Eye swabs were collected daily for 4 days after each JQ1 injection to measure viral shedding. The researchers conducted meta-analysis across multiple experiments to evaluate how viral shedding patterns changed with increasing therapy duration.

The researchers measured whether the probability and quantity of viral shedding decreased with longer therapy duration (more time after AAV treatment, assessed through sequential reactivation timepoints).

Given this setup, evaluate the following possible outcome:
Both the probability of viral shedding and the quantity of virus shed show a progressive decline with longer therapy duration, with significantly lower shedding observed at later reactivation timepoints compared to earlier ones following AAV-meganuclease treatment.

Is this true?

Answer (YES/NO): YES